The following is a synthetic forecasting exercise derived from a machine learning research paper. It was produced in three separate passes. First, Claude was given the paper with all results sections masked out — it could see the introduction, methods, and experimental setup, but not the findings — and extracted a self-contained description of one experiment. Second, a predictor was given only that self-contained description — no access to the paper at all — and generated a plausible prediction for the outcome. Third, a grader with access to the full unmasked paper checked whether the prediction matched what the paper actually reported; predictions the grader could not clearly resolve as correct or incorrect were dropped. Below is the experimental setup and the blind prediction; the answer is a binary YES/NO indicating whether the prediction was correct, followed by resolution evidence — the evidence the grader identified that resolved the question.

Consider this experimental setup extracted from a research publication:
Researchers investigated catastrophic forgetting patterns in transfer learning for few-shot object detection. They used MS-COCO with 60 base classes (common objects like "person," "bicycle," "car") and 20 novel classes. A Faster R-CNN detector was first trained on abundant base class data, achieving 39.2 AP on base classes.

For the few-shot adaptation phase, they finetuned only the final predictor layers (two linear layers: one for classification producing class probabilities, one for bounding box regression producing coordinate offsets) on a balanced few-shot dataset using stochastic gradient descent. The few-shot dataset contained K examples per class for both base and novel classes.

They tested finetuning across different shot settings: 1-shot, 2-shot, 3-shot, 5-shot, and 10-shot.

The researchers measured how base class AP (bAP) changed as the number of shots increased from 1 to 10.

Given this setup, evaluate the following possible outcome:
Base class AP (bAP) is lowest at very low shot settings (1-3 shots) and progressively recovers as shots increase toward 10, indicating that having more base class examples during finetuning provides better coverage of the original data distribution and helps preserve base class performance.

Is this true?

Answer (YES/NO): NO